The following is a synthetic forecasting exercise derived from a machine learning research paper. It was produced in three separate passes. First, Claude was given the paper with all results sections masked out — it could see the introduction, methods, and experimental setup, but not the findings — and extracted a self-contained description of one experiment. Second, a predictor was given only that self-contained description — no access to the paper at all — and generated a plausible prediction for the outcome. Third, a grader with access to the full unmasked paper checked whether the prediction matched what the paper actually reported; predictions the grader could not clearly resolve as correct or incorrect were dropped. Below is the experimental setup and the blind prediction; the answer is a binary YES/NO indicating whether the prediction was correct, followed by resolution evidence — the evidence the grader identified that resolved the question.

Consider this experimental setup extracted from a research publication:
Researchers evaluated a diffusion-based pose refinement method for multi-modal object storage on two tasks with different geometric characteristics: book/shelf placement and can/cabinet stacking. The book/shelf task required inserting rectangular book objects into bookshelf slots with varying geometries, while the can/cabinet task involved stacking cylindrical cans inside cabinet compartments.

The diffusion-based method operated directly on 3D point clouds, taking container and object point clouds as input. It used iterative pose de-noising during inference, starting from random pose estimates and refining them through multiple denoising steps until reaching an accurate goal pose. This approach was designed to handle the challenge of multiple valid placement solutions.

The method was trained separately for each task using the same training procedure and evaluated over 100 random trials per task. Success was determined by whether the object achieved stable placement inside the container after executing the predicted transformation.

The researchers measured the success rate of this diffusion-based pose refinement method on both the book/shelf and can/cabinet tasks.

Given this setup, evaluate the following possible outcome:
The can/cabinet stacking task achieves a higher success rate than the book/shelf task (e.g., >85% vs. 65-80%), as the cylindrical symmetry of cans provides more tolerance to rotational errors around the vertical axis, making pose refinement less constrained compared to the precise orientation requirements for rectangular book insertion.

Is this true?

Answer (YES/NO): NO